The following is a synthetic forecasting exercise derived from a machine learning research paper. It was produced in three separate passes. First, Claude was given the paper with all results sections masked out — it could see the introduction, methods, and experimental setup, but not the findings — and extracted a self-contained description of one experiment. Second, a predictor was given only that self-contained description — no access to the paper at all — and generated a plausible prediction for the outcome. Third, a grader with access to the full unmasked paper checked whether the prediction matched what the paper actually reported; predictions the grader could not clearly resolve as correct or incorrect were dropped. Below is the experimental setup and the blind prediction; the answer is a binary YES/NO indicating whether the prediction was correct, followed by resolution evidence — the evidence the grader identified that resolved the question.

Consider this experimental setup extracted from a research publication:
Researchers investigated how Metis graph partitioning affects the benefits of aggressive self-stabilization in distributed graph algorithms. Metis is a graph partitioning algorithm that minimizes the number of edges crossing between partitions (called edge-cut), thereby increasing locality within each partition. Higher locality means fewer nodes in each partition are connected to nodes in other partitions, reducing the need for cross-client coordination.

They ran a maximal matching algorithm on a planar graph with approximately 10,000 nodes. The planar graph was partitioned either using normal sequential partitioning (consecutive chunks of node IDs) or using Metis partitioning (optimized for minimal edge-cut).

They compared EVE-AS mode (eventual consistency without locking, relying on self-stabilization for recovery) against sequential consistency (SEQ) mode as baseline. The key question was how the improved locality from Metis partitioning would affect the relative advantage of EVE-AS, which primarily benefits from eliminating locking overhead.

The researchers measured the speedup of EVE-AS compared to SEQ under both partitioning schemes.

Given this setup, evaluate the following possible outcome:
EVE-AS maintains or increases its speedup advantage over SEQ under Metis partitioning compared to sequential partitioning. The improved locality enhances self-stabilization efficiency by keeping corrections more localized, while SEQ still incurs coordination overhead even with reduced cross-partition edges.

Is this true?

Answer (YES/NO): NO